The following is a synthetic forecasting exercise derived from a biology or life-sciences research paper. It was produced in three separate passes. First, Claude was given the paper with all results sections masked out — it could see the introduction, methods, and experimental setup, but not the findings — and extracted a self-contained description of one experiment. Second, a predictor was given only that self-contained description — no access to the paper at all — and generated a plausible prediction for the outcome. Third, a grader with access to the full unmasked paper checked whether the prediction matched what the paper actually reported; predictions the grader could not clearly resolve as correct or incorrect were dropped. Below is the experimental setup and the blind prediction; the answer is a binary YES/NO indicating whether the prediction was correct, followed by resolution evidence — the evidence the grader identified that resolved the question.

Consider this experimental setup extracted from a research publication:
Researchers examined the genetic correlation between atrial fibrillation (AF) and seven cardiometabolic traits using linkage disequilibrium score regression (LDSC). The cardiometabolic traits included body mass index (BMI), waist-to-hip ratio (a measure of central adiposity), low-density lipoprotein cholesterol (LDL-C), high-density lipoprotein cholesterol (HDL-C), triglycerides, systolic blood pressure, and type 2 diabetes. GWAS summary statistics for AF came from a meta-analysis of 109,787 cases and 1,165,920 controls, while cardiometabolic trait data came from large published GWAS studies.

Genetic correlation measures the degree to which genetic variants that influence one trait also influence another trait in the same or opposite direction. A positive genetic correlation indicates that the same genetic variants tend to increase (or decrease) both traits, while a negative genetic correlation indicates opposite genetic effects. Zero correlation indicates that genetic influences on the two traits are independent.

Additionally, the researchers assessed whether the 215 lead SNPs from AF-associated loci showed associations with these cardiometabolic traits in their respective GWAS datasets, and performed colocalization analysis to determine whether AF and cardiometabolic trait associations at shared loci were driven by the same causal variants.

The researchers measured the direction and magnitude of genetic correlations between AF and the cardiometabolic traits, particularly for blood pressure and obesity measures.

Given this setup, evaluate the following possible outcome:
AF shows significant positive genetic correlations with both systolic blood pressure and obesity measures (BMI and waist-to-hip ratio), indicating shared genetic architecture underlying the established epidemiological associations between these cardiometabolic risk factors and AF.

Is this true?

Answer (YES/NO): NO